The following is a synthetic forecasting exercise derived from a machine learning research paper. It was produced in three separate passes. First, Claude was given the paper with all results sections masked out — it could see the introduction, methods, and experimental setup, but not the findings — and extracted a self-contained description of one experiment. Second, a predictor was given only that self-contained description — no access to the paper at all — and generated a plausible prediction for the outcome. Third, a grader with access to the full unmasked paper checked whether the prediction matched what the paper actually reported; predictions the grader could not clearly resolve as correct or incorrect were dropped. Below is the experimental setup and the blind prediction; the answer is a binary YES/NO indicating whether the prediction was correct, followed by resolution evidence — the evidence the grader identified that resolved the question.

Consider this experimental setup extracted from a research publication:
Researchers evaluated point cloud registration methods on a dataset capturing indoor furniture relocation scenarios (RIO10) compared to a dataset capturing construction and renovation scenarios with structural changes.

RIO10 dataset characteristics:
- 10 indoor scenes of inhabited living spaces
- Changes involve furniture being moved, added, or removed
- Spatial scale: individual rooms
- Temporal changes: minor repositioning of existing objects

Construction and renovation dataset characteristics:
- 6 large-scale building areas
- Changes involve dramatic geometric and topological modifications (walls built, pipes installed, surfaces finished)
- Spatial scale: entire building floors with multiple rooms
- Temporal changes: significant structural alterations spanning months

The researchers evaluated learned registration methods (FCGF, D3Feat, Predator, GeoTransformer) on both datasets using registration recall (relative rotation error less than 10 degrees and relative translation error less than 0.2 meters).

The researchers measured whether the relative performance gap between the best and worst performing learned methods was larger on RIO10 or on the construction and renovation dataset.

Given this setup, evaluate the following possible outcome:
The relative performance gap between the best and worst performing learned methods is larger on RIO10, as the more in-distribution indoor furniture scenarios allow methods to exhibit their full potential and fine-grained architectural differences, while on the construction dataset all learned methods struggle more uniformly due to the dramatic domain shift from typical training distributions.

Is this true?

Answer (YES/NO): NO